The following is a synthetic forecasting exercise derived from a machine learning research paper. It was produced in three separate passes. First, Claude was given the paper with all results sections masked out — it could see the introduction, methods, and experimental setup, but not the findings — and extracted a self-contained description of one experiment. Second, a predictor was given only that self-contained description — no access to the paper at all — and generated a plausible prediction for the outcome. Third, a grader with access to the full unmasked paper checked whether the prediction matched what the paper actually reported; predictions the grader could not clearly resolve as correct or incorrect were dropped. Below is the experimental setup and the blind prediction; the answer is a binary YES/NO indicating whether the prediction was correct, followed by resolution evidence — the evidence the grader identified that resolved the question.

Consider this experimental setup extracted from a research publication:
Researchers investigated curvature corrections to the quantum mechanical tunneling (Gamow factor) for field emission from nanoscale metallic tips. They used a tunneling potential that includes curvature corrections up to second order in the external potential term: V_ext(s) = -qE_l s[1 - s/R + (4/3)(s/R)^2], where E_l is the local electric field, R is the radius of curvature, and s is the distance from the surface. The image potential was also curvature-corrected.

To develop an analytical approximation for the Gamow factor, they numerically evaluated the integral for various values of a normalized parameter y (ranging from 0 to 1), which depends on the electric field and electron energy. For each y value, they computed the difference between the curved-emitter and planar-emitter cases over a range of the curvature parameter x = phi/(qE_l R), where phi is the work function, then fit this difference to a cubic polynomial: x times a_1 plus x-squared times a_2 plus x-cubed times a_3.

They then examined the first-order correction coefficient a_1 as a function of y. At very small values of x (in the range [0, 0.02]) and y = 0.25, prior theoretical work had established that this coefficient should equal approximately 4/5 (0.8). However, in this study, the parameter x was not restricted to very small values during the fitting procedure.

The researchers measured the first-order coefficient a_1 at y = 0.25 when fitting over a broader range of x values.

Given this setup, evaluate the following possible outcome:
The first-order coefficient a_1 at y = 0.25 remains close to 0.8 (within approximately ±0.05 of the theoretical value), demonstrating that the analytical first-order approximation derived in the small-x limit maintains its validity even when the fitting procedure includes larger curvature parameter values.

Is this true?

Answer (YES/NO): YES